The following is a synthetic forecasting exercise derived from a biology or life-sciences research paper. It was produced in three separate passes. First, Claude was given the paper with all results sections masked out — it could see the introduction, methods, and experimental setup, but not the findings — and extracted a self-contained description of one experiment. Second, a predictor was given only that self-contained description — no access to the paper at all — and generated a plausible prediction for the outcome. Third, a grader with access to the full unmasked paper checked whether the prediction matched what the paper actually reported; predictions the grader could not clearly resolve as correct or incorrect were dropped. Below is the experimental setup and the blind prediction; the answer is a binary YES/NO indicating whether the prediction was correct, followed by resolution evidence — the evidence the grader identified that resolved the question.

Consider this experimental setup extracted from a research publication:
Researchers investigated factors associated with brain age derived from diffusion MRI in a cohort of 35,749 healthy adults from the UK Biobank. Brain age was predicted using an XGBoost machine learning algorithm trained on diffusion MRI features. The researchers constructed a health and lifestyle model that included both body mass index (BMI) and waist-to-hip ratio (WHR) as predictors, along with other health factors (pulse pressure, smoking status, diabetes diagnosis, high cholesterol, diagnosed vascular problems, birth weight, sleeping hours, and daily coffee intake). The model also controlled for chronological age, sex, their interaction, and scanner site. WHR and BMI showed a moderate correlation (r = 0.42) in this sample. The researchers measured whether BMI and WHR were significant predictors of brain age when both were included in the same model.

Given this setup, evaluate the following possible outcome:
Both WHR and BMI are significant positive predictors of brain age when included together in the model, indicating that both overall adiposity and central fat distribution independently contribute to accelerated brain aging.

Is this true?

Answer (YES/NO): NO